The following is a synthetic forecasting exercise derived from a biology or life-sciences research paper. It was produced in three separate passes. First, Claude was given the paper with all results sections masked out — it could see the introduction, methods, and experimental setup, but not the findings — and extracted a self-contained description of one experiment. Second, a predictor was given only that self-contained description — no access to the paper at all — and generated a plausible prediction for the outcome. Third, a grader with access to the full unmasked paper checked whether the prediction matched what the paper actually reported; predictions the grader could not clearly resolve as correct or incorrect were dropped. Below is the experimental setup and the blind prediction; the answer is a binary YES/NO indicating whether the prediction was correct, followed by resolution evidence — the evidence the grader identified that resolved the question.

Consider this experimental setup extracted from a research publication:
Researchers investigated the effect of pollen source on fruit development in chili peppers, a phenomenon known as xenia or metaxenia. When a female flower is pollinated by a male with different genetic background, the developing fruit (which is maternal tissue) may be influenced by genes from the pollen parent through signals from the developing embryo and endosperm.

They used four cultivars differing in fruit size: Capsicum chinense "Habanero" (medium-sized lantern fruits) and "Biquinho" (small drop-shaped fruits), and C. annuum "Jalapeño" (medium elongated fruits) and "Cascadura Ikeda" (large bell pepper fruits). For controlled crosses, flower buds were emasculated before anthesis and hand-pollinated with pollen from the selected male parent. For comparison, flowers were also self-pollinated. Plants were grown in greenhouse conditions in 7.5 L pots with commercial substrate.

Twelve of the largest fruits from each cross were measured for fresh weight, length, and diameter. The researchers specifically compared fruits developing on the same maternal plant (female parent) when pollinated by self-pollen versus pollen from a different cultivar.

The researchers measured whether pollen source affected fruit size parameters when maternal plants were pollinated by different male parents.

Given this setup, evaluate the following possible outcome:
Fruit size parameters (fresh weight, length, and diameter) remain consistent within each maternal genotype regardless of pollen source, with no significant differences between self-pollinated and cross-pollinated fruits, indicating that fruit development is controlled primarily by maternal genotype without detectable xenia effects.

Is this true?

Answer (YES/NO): NO